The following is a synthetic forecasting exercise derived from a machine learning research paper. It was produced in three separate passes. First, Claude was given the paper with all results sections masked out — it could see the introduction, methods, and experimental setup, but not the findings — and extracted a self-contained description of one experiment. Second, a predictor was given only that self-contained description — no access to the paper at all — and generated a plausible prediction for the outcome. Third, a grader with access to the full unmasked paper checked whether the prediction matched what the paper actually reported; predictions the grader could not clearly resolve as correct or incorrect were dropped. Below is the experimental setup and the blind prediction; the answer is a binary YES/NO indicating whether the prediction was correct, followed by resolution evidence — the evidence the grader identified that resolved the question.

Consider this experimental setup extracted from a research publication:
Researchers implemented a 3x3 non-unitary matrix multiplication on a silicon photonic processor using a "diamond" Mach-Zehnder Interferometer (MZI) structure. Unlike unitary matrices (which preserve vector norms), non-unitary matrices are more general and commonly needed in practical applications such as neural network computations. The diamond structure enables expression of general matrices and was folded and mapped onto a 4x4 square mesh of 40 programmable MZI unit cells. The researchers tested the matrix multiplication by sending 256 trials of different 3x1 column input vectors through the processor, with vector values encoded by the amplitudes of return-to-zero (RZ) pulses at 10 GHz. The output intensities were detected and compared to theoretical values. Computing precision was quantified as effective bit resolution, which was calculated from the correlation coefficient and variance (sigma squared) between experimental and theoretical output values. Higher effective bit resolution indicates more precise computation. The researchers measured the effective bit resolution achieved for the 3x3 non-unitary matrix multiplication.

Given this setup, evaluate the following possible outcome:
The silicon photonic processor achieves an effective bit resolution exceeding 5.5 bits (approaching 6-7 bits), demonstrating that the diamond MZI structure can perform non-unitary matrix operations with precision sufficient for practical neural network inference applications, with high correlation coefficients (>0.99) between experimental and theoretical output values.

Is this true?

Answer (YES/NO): NO